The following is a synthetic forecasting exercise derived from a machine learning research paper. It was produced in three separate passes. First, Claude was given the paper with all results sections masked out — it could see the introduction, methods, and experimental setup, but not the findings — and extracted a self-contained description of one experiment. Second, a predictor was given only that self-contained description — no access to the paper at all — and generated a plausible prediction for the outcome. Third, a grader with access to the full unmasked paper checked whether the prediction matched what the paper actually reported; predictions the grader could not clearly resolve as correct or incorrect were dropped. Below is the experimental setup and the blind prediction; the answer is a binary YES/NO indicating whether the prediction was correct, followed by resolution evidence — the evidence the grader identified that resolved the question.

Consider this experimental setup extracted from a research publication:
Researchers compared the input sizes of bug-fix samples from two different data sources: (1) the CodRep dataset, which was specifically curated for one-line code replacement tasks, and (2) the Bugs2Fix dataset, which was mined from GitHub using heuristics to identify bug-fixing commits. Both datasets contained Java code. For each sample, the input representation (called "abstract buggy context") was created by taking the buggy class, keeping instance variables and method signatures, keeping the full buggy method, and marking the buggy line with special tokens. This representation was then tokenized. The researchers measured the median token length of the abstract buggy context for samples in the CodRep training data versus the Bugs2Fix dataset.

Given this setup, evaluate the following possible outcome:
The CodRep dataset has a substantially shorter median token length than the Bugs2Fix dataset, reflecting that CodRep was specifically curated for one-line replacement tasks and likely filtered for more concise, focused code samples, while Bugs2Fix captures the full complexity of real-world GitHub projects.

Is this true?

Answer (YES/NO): NO